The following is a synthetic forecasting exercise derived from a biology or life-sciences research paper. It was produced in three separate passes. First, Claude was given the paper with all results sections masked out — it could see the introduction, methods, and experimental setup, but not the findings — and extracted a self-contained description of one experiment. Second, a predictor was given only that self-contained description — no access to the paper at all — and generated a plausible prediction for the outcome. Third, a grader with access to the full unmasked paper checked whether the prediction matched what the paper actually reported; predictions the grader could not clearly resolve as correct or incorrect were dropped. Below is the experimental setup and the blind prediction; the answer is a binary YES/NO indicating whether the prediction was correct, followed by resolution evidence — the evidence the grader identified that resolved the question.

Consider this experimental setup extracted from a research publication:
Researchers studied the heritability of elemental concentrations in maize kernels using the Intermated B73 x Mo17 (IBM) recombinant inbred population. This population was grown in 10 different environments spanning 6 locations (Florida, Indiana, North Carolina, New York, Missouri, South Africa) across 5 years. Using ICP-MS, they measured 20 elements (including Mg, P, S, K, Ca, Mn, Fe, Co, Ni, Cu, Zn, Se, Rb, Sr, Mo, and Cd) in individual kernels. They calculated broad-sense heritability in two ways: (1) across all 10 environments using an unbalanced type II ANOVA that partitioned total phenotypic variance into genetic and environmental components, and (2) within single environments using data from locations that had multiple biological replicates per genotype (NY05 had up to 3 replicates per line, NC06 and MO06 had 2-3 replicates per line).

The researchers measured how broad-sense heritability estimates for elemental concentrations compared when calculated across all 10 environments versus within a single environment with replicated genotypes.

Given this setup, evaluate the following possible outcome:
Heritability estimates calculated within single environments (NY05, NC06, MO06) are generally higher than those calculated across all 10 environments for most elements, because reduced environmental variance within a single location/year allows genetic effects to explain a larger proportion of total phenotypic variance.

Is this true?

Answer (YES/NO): YES